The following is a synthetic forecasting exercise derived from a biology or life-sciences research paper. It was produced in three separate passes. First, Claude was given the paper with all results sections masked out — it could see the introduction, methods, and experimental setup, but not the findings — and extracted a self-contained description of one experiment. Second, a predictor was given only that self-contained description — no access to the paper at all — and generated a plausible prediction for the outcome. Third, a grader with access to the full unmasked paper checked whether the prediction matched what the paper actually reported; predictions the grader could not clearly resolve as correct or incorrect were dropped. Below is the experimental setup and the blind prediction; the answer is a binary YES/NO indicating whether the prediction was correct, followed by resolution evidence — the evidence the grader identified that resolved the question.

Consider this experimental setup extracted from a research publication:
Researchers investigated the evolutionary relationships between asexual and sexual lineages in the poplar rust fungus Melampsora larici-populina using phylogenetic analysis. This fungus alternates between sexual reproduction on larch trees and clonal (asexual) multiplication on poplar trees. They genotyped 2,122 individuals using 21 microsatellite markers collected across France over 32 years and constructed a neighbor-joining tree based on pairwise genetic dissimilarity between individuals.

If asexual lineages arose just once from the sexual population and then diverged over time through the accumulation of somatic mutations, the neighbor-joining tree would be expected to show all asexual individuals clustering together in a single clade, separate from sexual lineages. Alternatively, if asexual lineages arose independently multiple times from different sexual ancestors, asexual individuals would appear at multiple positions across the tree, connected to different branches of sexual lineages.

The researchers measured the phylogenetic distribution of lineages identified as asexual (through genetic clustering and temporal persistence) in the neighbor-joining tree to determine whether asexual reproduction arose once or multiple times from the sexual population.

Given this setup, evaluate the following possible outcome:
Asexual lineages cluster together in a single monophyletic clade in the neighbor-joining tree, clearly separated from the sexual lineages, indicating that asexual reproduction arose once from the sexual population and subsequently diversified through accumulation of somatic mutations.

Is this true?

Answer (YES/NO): NO